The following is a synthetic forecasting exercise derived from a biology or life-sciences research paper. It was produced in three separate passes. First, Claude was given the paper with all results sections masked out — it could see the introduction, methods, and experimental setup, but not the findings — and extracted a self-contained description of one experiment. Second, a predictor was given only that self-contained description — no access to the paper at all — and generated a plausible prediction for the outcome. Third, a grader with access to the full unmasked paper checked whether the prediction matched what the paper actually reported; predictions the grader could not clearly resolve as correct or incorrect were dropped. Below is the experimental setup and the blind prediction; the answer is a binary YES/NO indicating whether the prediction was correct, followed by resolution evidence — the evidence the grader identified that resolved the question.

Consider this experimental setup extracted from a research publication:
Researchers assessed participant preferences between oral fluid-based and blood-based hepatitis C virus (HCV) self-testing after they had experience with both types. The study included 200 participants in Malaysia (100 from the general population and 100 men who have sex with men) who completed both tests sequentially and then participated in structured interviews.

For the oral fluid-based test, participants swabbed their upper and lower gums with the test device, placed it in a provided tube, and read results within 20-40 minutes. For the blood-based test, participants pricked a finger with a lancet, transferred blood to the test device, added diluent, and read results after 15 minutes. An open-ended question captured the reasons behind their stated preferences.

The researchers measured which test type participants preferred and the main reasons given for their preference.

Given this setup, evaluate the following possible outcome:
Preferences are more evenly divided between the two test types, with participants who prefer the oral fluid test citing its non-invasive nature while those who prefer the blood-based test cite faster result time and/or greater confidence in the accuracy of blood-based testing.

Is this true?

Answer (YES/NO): NO